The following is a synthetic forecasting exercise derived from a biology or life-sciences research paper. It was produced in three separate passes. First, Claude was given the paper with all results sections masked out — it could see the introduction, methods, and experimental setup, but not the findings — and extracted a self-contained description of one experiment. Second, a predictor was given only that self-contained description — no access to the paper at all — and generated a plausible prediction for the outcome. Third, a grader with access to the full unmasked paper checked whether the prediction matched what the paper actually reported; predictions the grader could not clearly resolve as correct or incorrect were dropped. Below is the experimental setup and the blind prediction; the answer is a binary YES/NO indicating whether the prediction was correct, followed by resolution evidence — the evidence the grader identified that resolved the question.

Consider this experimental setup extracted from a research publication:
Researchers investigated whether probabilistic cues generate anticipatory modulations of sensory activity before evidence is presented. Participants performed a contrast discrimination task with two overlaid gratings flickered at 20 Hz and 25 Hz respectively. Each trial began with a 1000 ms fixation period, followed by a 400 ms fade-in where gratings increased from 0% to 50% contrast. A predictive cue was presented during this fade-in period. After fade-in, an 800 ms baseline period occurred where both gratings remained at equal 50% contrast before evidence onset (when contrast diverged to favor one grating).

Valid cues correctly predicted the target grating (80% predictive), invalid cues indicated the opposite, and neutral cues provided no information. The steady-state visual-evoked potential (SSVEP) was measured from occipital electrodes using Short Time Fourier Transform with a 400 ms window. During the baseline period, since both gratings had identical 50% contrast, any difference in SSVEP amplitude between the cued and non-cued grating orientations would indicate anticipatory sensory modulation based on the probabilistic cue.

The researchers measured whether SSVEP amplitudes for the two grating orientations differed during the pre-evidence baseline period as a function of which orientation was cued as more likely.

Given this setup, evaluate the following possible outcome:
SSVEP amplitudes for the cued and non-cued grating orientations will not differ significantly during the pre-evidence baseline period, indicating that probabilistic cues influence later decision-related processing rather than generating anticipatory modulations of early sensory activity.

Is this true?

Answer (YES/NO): YES